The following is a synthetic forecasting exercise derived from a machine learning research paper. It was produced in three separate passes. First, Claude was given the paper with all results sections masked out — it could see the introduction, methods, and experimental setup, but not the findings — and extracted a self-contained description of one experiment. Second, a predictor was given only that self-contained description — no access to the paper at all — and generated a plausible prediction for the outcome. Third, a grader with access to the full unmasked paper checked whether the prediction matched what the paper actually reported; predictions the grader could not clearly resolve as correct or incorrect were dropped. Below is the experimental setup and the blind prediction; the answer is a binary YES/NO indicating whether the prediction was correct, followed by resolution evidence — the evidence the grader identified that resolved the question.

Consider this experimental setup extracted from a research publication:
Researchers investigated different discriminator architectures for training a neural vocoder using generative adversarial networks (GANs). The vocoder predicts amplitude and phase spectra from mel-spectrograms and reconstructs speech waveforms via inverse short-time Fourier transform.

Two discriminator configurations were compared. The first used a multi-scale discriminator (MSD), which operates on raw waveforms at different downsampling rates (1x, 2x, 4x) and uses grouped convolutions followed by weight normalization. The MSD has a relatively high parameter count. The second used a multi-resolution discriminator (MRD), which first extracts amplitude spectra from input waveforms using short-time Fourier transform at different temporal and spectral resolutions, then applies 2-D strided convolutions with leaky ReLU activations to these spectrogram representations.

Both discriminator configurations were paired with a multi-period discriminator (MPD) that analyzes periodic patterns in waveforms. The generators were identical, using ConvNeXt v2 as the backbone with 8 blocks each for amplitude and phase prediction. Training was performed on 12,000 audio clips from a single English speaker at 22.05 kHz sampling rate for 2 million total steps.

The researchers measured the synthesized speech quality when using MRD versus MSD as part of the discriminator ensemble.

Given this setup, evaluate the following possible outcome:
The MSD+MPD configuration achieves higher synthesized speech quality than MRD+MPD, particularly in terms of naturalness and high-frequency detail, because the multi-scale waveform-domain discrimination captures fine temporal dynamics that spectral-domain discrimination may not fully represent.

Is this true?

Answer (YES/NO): NO